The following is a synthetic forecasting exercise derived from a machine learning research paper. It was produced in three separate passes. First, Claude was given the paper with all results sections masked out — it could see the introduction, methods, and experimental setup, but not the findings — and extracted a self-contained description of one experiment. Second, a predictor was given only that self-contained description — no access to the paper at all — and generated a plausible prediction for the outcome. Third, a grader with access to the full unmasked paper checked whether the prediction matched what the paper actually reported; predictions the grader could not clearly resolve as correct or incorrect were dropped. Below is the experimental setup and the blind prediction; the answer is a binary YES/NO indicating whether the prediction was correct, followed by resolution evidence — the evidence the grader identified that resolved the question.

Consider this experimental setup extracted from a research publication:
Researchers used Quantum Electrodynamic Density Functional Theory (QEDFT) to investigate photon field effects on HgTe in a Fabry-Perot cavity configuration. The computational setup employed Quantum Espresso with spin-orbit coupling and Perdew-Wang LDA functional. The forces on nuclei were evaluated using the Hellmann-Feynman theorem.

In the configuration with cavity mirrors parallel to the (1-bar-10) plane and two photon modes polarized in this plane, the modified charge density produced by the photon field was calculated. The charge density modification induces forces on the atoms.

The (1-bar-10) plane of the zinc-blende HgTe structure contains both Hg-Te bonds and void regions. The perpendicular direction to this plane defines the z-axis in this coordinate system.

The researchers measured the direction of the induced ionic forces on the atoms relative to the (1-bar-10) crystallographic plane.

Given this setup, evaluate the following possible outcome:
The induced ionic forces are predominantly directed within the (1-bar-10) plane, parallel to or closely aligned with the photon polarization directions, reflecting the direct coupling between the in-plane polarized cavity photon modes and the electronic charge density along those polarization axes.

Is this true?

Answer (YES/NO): NO